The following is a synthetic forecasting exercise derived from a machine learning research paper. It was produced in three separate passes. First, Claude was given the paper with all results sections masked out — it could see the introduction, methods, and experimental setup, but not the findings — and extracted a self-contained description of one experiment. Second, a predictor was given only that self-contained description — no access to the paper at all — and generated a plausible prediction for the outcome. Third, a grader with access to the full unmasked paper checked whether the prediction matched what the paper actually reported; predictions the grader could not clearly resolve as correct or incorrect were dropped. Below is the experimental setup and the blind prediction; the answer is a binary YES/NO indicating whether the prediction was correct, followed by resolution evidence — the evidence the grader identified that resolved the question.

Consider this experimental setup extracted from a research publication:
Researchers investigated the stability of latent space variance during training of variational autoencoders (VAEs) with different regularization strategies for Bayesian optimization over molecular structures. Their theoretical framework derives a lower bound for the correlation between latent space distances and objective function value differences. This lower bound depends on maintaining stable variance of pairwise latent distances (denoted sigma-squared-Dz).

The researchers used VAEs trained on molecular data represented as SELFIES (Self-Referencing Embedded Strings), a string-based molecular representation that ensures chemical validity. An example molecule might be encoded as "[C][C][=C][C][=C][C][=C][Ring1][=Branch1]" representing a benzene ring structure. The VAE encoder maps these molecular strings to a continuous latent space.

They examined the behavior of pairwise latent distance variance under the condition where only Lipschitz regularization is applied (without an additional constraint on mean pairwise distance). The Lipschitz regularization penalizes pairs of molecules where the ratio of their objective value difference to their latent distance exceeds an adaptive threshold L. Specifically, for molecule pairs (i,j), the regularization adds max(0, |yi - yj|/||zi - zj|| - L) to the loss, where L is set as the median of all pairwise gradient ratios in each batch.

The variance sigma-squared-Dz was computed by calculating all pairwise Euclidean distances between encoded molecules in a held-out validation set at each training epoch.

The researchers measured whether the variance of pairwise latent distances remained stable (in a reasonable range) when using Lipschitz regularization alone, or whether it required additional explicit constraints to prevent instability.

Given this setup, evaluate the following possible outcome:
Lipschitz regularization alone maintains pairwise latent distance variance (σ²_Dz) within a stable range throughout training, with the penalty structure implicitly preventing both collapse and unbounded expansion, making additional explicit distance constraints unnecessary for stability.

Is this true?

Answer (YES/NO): YES